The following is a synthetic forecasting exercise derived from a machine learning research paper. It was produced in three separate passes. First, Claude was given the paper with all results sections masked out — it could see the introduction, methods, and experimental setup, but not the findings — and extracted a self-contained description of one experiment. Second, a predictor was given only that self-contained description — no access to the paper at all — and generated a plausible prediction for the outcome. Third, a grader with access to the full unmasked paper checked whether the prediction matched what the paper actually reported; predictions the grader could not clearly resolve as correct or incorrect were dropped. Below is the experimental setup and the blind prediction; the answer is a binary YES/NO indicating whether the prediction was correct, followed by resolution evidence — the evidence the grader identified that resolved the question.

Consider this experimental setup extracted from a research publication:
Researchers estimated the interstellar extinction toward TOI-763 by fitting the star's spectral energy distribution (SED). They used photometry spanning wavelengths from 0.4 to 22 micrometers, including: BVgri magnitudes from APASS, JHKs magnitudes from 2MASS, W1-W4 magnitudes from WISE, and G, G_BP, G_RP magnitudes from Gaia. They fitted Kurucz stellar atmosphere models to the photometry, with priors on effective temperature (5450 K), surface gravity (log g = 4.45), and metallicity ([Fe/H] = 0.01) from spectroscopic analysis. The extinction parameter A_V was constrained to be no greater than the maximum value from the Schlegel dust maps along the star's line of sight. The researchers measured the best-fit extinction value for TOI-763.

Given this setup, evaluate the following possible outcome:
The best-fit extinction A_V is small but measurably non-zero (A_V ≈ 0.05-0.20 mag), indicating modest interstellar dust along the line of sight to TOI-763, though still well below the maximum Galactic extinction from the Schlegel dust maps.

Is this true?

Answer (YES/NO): NO